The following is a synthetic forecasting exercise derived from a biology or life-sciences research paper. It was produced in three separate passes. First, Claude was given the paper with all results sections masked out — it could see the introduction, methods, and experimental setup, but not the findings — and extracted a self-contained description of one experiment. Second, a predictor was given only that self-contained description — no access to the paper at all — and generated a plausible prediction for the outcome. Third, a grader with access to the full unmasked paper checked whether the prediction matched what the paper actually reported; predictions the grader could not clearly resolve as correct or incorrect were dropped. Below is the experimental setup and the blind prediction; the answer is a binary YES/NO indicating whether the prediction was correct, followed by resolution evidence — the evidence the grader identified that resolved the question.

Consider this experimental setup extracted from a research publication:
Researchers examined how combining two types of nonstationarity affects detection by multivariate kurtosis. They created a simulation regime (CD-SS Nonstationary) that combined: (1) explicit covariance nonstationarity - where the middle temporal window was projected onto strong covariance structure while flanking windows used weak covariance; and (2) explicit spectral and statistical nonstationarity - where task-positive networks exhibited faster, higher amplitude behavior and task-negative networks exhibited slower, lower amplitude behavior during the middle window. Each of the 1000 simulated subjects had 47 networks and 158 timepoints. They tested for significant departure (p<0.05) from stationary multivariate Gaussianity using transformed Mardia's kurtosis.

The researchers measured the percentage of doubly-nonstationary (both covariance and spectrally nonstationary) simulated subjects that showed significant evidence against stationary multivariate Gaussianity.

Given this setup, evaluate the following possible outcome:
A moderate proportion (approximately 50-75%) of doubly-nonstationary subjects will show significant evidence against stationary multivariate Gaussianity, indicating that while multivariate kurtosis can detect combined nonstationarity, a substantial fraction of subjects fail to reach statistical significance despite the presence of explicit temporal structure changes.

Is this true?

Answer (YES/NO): NO